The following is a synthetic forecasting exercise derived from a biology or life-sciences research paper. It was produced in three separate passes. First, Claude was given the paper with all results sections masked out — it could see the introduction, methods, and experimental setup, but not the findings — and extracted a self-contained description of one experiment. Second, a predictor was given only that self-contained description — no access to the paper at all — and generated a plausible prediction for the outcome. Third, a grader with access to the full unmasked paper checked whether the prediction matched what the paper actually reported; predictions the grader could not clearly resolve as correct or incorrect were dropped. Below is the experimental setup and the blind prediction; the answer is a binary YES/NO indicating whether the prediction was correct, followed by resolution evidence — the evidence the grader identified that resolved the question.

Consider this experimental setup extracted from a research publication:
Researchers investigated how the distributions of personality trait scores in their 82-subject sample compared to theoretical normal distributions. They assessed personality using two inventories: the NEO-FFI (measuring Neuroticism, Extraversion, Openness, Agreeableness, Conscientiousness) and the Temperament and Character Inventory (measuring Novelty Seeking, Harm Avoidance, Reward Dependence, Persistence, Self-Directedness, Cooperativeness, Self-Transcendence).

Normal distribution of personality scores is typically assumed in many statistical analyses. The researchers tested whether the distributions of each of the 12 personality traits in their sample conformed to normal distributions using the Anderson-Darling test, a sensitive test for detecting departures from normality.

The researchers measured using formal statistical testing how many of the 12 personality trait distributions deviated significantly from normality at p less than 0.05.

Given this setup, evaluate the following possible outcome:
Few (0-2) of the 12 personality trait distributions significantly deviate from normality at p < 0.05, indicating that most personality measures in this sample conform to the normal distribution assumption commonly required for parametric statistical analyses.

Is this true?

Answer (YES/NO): YES